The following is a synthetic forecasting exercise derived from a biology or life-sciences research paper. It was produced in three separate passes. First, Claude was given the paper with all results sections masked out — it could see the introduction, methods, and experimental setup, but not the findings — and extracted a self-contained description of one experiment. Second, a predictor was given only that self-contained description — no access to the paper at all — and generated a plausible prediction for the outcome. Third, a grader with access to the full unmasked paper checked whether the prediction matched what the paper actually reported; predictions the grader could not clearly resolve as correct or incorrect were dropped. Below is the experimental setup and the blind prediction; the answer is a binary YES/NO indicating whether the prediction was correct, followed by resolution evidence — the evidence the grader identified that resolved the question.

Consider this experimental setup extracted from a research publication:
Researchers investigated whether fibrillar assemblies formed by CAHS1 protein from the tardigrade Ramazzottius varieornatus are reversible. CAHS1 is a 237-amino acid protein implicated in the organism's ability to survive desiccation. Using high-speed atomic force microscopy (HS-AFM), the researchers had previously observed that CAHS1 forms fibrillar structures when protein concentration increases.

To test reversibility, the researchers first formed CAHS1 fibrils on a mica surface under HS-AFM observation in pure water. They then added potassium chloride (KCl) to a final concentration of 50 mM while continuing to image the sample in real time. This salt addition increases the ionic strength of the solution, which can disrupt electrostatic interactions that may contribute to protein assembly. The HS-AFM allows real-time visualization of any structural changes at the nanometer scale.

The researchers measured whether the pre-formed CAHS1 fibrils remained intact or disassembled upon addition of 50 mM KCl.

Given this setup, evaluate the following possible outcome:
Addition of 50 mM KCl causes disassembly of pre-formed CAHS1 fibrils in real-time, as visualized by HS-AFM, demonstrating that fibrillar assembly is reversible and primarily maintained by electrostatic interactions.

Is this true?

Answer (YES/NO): NO